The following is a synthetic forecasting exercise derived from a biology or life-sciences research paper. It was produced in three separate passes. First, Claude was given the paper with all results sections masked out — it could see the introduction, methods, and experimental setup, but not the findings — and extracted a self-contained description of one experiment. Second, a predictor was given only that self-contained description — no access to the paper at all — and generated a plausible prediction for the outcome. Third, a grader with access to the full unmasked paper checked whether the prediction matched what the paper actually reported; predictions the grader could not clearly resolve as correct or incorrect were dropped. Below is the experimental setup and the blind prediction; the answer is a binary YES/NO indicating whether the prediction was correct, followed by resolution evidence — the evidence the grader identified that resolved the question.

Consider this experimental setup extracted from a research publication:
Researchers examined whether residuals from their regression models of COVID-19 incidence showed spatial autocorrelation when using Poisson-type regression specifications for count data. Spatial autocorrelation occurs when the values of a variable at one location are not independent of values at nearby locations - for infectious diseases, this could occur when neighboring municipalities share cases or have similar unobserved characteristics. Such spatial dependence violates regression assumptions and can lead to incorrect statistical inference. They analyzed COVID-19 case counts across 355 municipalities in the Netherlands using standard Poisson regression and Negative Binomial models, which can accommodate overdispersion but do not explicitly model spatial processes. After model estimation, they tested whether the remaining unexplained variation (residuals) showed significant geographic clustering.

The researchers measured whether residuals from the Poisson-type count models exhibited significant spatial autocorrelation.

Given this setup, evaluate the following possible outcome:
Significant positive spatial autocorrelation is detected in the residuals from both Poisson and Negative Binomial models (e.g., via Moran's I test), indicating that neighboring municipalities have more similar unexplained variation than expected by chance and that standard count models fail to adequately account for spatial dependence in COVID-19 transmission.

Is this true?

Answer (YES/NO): YES